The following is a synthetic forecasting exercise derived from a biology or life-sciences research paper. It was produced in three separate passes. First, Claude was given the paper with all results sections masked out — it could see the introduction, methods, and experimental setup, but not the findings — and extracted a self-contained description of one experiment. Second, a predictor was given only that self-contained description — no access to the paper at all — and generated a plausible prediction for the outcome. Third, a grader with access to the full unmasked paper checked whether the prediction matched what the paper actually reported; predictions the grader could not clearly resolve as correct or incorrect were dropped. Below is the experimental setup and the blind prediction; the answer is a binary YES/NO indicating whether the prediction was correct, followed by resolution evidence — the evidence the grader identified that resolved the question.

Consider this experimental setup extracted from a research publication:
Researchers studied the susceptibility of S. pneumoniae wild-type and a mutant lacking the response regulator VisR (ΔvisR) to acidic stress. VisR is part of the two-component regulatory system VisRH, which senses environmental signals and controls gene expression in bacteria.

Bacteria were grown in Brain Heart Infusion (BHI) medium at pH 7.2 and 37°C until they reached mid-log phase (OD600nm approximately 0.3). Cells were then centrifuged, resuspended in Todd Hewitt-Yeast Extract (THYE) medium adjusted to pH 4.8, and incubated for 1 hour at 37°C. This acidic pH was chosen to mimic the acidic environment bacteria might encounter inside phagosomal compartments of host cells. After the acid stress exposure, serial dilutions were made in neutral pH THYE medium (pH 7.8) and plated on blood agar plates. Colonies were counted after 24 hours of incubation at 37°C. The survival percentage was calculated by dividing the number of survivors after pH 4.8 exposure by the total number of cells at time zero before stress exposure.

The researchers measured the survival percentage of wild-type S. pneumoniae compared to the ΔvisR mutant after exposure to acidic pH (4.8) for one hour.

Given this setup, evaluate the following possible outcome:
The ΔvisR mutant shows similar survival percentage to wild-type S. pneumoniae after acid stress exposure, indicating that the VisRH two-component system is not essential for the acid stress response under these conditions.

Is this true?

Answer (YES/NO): NO